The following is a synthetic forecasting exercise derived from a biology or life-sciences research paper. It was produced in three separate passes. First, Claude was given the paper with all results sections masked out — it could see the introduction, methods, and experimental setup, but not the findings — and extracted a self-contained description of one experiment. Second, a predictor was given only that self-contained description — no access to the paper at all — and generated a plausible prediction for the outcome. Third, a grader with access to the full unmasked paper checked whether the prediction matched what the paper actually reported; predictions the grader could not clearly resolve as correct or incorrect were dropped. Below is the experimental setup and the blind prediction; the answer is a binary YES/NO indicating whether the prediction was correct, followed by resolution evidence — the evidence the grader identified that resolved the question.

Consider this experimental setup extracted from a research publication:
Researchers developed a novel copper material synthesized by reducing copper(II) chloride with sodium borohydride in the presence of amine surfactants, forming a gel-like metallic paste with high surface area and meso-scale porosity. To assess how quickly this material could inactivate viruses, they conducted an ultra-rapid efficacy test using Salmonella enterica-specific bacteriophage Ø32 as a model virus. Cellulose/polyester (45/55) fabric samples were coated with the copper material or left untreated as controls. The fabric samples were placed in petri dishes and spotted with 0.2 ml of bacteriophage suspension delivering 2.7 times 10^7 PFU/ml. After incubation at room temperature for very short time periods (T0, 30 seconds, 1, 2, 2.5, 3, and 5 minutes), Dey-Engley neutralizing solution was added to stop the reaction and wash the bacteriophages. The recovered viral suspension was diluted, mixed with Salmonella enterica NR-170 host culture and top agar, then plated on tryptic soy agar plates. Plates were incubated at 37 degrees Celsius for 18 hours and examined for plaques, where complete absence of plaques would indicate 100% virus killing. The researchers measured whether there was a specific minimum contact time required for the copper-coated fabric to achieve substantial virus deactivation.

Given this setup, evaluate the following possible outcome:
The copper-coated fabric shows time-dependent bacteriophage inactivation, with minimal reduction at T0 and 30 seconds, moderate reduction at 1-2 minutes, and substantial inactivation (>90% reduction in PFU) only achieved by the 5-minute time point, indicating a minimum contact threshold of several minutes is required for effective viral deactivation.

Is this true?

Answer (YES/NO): NO